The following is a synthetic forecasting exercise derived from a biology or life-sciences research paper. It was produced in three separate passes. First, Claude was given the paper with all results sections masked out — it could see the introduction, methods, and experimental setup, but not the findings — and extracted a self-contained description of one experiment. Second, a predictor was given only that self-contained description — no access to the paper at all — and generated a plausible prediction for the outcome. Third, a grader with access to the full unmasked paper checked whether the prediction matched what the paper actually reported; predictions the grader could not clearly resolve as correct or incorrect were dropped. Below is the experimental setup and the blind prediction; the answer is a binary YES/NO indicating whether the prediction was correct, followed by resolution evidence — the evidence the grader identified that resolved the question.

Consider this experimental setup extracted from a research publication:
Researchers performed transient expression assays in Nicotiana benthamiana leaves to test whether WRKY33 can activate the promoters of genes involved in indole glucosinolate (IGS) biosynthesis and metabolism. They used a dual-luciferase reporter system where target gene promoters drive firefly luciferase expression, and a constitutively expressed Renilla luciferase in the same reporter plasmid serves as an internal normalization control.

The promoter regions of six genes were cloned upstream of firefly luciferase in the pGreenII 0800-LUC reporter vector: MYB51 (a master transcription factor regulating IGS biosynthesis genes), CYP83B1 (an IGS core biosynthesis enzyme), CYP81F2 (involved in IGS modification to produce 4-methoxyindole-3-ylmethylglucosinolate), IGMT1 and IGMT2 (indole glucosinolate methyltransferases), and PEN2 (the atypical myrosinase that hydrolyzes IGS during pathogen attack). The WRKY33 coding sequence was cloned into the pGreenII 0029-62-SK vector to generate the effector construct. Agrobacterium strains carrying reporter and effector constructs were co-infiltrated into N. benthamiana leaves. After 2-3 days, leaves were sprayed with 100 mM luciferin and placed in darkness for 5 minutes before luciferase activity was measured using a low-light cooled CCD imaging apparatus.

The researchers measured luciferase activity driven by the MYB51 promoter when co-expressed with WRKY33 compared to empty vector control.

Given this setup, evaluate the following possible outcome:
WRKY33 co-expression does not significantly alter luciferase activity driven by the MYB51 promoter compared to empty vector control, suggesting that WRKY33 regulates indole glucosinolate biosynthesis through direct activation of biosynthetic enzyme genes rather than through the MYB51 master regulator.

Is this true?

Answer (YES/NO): NO